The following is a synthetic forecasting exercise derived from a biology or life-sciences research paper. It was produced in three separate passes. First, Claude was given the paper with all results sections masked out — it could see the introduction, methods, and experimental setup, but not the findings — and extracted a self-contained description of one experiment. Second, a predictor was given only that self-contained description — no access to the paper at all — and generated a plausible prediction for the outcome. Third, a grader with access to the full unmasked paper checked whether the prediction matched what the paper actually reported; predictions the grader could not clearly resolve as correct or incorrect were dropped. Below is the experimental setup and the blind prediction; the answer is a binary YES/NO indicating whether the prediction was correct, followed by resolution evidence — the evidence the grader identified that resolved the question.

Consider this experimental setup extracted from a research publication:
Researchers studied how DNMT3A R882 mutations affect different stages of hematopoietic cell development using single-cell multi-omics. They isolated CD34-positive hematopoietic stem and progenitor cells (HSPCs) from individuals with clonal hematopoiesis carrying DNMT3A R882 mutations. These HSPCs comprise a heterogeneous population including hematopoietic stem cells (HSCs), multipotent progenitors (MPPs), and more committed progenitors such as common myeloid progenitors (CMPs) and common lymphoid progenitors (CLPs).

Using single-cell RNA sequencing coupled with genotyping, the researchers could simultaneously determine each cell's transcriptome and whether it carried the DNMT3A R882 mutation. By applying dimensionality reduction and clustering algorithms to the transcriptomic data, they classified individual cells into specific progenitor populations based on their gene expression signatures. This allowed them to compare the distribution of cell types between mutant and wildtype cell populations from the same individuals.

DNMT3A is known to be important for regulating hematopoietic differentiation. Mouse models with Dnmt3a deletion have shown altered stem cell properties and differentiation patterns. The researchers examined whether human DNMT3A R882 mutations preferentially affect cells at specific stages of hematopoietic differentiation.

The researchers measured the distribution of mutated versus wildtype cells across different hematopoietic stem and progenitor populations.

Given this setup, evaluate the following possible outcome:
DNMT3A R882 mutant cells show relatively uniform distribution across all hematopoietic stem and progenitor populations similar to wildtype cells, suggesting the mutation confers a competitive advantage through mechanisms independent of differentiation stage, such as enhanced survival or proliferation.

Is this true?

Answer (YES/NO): NO